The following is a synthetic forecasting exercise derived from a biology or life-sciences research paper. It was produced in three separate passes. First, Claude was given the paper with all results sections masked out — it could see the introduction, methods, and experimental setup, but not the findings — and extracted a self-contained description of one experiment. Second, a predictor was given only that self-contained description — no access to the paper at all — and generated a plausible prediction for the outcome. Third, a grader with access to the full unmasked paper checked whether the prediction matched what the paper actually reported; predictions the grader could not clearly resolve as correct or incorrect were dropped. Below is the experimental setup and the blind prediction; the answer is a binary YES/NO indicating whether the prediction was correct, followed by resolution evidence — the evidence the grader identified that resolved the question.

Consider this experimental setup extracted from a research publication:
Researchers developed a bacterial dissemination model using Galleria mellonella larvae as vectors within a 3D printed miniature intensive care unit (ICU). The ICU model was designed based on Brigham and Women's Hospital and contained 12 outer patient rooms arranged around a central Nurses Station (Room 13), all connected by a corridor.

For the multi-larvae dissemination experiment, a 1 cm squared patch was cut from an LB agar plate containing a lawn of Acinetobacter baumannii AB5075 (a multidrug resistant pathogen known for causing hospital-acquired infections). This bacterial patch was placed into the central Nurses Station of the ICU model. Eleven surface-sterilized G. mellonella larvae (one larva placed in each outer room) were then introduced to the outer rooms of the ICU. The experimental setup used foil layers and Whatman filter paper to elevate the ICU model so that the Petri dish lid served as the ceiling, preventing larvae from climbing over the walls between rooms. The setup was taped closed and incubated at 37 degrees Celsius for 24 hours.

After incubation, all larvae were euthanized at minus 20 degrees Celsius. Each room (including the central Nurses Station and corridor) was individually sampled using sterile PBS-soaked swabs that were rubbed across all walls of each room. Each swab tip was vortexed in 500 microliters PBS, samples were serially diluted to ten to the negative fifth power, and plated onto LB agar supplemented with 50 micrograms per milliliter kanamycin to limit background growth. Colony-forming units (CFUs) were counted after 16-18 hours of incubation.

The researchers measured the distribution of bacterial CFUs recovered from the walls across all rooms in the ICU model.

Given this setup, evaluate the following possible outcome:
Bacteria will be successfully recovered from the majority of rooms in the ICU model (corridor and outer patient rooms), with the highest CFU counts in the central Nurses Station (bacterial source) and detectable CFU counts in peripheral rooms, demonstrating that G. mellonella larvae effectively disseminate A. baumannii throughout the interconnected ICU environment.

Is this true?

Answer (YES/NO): YES